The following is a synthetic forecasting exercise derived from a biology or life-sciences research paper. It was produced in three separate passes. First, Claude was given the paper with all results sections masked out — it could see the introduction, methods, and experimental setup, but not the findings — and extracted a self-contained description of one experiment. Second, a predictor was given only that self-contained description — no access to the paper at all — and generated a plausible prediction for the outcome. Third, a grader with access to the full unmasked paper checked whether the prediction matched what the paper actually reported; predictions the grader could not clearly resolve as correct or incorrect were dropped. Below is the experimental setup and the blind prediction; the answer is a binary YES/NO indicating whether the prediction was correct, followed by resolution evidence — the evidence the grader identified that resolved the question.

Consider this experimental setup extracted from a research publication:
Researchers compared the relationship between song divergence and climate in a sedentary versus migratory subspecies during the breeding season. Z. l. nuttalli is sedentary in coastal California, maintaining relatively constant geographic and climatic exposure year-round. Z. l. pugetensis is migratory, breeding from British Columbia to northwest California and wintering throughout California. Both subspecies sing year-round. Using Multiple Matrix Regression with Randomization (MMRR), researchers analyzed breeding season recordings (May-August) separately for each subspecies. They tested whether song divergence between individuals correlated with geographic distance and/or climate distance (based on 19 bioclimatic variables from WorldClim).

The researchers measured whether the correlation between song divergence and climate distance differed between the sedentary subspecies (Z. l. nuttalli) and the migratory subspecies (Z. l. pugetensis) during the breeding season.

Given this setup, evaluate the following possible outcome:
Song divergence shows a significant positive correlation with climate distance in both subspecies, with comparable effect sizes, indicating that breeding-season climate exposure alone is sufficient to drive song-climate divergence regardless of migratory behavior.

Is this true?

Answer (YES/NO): NO